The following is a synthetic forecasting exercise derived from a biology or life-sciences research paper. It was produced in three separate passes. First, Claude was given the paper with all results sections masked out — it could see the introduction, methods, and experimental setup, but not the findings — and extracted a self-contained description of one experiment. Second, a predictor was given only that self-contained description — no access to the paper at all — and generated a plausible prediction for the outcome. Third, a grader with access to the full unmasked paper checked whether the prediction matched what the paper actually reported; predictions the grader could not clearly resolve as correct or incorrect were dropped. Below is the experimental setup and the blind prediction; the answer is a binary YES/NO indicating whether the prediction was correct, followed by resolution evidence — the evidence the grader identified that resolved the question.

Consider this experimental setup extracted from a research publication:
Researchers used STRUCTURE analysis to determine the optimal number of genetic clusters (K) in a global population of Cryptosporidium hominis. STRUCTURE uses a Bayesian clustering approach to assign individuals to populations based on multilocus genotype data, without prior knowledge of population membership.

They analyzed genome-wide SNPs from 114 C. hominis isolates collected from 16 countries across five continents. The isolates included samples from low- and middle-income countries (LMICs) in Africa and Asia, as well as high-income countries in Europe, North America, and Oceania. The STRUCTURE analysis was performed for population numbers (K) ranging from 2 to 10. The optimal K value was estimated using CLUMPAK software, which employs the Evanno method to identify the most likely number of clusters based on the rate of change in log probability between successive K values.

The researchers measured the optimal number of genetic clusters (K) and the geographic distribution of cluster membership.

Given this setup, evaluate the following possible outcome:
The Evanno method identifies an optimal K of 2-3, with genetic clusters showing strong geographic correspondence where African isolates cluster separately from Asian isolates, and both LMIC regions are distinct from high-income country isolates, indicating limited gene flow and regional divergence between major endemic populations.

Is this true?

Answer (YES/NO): NO